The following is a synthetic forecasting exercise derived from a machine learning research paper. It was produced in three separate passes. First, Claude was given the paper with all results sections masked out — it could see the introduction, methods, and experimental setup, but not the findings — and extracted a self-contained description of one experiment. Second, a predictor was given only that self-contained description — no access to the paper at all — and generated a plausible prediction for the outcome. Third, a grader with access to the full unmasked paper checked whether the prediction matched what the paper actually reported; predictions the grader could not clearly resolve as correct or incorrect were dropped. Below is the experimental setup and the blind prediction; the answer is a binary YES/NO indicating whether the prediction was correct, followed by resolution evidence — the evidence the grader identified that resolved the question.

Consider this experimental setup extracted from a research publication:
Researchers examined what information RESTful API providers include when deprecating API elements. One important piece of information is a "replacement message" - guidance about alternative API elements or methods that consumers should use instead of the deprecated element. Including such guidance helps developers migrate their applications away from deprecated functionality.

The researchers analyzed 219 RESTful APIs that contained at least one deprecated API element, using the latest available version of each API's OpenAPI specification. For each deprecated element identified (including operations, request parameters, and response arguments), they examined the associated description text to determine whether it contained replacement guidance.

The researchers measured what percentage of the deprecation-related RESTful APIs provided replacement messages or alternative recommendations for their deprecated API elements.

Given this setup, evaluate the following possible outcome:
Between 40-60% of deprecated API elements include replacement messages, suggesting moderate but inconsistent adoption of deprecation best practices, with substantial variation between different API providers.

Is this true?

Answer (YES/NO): YES